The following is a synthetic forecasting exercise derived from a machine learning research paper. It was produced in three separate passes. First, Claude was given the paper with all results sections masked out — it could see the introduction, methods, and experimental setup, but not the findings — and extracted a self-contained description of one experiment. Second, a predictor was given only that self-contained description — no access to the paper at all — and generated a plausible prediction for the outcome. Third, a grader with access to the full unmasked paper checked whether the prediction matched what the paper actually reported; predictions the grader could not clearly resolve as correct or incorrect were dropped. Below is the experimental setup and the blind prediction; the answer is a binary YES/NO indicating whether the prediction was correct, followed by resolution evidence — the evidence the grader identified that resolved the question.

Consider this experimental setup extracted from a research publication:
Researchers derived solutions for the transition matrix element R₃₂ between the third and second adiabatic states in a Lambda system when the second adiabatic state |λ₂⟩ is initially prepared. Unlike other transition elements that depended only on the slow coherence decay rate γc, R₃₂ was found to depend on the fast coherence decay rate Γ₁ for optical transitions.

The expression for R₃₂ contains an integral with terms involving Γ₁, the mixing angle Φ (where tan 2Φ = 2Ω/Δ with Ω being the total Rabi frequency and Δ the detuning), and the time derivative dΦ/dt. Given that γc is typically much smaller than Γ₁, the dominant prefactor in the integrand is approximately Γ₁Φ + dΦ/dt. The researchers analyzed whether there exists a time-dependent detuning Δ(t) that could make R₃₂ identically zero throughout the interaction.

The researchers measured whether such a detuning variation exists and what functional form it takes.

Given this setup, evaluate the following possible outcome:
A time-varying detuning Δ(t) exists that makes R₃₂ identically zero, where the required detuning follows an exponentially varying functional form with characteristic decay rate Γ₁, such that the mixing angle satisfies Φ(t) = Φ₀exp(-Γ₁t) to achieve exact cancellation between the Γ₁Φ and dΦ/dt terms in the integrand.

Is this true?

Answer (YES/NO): YES